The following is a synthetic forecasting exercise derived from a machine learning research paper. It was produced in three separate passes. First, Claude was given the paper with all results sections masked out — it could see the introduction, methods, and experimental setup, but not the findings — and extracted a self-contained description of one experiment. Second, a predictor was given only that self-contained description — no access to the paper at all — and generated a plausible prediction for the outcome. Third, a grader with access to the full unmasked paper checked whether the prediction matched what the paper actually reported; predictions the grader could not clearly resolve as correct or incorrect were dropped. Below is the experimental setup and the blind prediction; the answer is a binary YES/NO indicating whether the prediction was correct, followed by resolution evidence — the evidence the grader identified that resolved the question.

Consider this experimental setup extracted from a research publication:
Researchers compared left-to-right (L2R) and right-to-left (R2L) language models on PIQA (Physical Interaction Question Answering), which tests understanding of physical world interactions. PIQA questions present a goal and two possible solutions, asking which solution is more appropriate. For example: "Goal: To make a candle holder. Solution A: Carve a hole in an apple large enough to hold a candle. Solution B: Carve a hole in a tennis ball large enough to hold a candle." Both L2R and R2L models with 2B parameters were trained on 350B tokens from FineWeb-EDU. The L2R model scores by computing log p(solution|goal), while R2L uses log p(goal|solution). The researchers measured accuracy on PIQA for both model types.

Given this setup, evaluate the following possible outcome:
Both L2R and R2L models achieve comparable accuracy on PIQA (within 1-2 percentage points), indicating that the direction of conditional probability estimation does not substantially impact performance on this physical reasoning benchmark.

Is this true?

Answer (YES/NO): NO